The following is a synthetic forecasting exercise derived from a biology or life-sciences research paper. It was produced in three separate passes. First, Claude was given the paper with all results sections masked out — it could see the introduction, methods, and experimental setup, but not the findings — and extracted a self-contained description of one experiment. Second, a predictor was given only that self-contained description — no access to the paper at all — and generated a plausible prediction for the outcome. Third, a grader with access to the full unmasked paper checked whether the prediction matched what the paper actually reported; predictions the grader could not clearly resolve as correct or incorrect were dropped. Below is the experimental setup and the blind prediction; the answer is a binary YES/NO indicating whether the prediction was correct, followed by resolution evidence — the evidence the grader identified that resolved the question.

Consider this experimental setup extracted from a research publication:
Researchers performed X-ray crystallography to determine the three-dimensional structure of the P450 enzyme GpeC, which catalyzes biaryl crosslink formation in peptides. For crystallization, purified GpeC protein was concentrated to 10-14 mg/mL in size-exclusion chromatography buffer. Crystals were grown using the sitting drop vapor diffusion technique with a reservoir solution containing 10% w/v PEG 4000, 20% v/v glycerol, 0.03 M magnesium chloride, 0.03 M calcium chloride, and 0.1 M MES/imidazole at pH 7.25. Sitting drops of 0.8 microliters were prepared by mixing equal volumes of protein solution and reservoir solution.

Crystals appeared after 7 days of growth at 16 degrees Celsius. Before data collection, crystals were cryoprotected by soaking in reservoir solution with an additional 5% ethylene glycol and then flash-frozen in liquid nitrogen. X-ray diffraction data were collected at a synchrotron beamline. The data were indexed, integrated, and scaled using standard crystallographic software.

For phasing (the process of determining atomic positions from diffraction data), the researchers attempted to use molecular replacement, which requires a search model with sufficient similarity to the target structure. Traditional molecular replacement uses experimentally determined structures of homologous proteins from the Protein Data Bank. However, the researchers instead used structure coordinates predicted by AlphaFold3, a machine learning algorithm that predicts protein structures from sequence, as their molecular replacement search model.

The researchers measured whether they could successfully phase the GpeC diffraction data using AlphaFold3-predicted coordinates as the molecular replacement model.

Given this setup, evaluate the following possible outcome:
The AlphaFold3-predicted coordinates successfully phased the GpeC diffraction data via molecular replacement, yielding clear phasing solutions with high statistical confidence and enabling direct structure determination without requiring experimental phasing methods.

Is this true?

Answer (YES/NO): YES